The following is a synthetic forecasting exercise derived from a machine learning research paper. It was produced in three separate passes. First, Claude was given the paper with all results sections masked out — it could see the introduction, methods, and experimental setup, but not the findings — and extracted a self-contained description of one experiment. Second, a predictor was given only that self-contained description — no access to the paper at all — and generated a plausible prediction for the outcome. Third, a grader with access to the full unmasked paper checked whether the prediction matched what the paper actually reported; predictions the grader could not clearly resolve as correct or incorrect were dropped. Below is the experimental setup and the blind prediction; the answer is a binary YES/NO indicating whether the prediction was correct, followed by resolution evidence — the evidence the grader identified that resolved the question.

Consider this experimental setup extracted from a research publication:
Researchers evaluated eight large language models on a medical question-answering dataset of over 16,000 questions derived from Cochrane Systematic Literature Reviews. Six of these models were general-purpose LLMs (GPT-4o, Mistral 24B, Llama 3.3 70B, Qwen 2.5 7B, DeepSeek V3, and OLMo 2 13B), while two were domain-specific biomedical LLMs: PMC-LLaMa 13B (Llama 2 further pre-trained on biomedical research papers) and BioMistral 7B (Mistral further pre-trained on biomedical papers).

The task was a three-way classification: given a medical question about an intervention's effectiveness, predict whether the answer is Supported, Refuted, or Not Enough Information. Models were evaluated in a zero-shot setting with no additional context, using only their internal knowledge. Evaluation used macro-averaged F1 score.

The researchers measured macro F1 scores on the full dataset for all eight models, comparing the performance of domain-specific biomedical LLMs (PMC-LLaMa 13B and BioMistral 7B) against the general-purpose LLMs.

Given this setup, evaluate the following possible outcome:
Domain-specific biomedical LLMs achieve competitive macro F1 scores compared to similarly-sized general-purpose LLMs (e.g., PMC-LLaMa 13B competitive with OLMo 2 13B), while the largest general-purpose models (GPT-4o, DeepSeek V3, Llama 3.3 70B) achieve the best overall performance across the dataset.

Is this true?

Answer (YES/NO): NO